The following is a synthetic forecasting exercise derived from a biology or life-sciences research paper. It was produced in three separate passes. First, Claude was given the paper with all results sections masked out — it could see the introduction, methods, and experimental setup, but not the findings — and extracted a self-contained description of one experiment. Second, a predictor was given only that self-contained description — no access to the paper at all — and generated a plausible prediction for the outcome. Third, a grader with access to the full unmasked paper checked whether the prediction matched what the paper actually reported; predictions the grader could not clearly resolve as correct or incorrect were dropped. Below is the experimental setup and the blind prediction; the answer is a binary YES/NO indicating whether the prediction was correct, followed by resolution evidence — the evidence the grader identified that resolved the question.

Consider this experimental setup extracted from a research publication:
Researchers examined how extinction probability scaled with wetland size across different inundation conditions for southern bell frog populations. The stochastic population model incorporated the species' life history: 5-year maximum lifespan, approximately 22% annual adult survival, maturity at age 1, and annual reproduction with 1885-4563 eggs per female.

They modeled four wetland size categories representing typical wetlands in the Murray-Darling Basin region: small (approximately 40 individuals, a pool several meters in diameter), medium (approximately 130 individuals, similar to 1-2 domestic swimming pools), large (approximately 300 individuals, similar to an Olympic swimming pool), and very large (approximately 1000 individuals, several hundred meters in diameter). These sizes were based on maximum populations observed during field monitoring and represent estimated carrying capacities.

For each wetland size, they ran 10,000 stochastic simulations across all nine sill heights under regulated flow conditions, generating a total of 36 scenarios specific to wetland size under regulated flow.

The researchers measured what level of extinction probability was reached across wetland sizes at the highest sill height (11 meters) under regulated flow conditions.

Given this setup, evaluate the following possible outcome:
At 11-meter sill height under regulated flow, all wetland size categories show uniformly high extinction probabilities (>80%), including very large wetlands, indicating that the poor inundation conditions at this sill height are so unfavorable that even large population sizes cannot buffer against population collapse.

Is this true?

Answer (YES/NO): YES